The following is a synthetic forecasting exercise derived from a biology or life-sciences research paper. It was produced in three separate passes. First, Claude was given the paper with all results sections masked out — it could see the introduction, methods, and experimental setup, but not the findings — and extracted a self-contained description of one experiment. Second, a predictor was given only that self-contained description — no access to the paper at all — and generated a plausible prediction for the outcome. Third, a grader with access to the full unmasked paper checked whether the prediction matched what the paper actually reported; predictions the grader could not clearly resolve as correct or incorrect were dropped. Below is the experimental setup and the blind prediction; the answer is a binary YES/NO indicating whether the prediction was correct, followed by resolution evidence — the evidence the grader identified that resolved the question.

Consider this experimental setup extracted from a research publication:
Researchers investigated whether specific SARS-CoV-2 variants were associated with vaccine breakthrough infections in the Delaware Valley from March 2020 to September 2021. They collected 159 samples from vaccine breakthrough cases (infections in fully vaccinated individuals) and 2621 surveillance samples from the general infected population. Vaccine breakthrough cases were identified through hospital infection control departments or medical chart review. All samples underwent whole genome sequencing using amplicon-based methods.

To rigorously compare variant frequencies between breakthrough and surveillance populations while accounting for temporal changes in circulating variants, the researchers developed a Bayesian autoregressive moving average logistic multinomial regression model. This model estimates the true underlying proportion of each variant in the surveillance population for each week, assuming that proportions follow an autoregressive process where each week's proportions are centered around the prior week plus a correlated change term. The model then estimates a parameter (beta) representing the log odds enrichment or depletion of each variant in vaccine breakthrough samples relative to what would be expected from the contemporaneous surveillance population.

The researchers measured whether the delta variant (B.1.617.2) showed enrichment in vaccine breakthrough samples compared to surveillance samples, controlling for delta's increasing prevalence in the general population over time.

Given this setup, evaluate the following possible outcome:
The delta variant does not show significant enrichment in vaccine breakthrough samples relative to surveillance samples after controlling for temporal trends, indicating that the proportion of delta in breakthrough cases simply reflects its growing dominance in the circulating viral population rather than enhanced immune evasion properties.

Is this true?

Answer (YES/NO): NO